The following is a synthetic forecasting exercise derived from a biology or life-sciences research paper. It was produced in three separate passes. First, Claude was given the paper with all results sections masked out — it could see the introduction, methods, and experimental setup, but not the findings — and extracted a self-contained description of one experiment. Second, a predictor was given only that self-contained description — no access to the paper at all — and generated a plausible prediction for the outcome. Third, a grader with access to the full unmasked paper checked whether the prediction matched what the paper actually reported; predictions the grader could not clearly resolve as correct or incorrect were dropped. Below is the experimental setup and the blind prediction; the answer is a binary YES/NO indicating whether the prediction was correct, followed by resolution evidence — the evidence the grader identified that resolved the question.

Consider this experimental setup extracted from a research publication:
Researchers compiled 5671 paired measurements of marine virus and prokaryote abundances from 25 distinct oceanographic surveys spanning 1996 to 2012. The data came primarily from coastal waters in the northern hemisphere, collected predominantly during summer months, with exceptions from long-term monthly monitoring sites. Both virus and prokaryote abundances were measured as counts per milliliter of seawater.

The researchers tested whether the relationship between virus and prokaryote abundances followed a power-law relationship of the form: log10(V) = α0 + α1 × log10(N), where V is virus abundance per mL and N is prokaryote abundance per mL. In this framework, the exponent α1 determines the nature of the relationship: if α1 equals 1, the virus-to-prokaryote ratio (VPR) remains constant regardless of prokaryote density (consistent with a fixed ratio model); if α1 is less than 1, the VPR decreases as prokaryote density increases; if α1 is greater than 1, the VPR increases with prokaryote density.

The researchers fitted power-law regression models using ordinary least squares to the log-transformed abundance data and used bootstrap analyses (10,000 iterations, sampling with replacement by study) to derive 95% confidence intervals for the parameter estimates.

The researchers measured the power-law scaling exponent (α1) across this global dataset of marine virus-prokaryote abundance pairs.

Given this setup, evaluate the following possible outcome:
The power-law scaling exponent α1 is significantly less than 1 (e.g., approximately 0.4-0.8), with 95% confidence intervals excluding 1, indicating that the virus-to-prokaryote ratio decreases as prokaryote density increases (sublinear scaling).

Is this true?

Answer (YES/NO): YES